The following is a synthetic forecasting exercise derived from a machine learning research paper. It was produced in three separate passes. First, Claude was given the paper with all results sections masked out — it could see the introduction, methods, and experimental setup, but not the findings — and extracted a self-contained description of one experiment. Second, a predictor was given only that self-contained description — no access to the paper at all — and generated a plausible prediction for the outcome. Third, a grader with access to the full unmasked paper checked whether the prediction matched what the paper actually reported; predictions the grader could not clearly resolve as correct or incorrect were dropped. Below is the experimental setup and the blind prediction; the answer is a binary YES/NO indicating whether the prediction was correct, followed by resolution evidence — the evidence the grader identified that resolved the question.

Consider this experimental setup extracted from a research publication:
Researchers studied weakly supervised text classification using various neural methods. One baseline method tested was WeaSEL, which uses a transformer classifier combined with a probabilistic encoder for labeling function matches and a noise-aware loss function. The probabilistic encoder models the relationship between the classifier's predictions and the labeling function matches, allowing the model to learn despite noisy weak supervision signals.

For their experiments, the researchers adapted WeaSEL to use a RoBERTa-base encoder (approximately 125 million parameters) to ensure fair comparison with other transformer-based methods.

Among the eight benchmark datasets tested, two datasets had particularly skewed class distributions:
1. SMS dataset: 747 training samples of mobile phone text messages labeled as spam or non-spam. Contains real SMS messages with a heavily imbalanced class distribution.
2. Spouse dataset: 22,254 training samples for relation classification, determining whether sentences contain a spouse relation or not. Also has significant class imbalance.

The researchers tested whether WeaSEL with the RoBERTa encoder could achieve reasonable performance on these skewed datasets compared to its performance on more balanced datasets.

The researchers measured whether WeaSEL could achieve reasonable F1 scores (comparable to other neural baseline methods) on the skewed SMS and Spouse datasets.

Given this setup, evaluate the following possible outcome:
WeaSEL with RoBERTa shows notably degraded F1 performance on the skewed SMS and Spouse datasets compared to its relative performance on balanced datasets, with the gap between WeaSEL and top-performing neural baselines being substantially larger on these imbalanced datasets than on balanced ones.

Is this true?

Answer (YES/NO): YES